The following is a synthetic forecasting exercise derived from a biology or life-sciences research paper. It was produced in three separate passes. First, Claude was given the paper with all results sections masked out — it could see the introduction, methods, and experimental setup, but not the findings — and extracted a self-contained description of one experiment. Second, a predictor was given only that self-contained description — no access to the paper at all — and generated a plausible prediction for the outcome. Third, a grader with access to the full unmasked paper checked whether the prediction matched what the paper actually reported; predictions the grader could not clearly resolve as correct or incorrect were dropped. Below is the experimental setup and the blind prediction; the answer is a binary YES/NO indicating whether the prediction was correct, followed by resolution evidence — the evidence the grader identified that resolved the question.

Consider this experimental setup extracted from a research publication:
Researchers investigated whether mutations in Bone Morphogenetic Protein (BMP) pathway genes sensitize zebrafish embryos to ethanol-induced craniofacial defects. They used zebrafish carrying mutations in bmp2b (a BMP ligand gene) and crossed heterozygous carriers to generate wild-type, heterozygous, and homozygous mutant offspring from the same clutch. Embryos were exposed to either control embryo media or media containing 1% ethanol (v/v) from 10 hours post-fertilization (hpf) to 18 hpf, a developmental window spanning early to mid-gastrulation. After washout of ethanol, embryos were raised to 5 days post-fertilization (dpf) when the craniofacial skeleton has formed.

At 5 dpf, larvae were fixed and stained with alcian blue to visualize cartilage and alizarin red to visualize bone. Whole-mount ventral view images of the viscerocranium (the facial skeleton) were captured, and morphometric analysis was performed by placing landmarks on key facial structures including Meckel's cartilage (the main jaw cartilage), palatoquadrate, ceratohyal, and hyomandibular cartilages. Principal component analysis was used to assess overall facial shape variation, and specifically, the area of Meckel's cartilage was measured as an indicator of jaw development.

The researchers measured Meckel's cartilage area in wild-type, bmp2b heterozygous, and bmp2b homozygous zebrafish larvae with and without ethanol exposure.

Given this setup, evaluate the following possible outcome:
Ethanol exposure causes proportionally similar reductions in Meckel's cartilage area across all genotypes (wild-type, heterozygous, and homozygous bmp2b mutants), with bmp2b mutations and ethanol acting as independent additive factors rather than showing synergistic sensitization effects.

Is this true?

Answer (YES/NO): NO